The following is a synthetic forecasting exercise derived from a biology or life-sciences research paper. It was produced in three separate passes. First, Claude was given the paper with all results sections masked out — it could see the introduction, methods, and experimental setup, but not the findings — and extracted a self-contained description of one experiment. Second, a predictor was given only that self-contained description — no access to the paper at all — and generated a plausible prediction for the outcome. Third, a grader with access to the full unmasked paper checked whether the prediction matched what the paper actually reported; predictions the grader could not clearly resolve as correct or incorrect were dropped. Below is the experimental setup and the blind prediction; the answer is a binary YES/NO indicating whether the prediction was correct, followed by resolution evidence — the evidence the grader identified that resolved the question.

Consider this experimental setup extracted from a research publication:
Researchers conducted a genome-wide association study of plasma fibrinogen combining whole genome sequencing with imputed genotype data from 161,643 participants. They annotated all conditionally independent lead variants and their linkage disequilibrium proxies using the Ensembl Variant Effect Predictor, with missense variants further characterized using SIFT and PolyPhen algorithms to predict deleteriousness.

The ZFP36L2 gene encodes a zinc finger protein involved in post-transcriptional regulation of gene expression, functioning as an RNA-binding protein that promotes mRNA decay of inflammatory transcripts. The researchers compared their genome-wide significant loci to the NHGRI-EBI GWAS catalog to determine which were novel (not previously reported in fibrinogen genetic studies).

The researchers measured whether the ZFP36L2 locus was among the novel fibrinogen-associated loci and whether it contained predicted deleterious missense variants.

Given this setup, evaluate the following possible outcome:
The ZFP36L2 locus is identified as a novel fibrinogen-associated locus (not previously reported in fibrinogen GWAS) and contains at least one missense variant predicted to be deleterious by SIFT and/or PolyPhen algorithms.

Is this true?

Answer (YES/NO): YES